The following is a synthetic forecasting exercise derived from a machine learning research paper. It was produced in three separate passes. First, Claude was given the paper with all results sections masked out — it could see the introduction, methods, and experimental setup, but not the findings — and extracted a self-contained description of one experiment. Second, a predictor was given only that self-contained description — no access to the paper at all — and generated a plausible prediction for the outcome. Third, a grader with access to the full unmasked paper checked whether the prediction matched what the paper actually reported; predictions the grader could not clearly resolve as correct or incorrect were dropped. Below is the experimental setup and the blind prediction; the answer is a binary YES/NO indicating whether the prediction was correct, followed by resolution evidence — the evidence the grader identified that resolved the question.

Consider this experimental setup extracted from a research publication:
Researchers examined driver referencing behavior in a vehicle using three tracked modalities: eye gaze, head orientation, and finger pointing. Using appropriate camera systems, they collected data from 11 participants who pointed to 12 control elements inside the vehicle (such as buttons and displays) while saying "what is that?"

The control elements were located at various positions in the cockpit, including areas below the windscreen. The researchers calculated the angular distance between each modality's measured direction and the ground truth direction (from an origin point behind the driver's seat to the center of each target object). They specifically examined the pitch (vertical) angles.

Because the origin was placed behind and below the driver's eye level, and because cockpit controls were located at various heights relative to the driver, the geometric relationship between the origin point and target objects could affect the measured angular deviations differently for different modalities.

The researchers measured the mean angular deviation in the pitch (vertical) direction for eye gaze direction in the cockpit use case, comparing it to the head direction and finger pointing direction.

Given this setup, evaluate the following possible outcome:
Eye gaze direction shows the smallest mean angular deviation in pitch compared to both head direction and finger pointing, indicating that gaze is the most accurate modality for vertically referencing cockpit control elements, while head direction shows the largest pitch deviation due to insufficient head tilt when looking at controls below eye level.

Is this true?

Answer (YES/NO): NO